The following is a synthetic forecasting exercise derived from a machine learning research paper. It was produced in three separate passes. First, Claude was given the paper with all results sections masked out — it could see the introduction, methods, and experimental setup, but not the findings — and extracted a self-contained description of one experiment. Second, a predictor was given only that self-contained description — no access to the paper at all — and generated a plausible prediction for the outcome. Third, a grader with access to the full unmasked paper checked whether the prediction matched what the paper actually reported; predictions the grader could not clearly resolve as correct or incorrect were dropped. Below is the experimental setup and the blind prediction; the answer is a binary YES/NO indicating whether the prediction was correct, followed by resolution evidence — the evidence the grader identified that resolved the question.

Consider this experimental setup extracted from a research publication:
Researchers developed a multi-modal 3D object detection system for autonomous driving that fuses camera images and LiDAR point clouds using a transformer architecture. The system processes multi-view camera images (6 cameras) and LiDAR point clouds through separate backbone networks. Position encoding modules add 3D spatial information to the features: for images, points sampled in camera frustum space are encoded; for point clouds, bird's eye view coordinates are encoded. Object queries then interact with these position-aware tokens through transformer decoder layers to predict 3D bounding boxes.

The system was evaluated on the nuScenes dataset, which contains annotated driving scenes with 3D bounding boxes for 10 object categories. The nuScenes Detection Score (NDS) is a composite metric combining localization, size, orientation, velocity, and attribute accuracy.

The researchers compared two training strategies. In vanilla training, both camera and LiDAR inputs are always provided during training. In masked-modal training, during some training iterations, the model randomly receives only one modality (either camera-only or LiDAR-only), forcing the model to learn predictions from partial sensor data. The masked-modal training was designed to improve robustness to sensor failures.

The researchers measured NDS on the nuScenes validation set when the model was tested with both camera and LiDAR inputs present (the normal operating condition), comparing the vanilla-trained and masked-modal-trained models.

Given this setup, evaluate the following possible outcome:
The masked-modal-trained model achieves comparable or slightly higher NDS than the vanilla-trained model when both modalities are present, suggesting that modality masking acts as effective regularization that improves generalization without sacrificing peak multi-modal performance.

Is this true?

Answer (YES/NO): YES